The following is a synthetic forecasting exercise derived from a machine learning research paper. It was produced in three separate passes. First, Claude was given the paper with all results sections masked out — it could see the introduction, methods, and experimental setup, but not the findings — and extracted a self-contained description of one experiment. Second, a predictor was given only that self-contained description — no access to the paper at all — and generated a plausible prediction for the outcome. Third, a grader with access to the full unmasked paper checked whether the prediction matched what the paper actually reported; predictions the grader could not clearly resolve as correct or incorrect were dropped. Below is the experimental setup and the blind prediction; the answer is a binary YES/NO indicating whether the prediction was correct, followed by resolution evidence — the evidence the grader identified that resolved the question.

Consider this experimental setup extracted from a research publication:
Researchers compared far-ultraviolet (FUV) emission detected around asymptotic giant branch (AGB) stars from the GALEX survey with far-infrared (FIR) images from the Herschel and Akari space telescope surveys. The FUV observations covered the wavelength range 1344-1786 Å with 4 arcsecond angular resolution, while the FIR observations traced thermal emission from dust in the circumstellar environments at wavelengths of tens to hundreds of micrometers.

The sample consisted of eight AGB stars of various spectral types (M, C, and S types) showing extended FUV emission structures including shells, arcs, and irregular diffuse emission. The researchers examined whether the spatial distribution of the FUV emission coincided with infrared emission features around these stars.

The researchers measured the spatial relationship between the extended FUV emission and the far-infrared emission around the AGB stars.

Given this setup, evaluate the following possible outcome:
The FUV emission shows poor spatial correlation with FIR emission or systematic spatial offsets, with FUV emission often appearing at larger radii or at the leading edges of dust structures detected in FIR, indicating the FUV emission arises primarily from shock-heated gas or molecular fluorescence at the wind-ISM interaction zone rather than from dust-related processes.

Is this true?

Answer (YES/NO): NO